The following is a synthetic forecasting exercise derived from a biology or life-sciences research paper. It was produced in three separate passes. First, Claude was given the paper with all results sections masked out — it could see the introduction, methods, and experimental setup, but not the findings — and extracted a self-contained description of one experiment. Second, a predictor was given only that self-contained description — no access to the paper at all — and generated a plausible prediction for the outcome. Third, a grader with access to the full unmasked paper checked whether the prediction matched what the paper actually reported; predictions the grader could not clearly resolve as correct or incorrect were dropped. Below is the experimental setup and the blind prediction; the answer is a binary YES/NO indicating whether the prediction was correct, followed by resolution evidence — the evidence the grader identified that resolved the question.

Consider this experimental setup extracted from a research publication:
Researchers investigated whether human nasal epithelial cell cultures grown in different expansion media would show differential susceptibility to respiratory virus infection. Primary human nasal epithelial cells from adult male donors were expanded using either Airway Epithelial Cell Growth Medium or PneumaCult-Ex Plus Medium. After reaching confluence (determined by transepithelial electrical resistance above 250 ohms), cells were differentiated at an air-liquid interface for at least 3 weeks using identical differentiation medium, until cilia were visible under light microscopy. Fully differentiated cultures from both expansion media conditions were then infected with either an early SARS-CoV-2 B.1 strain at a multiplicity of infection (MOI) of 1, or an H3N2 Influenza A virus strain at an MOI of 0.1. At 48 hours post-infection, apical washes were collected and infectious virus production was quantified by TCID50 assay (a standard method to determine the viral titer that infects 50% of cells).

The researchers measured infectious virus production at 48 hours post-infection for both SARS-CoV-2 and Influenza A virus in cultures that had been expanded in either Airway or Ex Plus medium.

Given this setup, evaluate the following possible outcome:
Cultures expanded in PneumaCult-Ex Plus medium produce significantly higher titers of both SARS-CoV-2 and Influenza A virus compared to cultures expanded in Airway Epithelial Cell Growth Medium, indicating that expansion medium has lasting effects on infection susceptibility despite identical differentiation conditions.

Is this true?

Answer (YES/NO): NO